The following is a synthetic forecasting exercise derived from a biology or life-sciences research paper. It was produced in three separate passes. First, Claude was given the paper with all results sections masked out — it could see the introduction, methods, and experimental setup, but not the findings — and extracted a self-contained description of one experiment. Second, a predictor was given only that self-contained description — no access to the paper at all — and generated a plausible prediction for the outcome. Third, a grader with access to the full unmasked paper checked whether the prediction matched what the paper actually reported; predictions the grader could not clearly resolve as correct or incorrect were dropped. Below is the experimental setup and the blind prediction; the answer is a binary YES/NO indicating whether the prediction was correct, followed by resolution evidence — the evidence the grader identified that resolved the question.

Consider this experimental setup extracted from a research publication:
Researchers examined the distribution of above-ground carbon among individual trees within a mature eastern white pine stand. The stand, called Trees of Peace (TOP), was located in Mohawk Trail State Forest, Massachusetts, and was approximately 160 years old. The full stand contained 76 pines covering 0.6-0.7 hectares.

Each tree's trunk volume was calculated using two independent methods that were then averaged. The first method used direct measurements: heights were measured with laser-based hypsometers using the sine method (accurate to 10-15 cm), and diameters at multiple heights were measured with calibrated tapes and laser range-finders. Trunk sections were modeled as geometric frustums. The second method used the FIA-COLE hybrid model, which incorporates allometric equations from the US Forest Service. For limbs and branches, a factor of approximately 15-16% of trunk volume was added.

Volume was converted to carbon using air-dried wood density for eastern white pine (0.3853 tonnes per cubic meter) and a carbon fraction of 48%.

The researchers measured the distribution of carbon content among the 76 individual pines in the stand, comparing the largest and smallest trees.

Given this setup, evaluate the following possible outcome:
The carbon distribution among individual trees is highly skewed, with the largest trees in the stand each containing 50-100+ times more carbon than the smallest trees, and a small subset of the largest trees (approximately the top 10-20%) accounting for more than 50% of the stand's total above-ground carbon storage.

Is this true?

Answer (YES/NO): NO